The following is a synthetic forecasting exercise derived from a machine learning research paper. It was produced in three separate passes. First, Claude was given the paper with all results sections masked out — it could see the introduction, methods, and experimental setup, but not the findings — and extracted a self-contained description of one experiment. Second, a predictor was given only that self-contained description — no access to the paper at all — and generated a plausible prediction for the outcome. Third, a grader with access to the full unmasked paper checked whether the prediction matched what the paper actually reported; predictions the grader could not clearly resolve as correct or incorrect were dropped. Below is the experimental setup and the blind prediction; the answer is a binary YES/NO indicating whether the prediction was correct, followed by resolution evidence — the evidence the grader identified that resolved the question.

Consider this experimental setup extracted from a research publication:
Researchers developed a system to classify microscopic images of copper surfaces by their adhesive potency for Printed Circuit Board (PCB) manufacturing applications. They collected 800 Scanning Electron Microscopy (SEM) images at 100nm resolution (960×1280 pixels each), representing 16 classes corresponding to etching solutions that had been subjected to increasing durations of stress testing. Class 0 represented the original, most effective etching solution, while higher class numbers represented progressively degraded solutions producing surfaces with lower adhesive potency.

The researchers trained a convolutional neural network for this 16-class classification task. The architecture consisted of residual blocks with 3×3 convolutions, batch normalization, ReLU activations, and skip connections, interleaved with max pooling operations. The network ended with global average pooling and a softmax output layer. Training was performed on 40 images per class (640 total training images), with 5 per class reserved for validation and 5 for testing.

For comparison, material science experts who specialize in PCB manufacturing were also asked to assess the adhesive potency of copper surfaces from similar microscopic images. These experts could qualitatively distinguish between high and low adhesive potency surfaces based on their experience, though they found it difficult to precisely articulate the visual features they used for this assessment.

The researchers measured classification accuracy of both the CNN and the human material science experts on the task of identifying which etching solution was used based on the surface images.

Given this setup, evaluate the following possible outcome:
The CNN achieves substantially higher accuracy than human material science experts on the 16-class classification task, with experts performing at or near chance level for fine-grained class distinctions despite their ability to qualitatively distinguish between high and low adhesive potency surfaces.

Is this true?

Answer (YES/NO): NO